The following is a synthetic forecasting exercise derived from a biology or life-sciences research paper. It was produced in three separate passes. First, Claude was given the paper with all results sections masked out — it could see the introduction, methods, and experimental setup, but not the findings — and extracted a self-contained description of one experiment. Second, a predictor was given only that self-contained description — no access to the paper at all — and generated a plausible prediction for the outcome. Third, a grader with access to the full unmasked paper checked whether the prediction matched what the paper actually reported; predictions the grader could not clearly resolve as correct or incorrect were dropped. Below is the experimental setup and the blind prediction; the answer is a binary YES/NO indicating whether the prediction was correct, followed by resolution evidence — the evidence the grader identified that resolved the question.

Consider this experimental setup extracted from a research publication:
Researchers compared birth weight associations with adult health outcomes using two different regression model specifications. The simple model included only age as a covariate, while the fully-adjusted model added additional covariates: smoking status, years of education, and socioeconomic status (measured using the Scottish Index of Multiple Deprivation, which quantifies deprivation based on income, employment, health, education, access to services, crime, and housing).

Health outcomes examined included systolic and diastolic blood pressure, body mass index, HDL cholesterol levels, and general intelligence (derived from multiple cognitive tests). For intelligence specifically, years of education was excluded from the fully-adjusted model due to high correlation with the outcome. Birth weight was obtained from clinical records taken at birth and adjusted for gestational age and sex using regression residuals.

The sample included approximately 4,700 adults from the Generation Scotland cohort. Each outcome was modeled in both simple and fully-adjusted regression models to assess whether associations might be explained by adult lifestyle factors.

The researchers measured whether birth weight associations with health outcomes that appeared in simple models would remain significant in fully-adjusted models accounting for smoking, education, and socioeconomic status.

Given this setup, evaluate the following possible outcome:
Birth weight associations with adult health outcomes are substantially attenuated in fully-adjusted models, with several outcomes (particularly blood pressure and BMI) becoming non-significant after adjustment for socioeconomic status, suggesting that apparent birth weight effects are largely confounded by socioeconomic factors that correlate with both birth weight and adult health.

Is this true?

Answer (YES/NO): NO